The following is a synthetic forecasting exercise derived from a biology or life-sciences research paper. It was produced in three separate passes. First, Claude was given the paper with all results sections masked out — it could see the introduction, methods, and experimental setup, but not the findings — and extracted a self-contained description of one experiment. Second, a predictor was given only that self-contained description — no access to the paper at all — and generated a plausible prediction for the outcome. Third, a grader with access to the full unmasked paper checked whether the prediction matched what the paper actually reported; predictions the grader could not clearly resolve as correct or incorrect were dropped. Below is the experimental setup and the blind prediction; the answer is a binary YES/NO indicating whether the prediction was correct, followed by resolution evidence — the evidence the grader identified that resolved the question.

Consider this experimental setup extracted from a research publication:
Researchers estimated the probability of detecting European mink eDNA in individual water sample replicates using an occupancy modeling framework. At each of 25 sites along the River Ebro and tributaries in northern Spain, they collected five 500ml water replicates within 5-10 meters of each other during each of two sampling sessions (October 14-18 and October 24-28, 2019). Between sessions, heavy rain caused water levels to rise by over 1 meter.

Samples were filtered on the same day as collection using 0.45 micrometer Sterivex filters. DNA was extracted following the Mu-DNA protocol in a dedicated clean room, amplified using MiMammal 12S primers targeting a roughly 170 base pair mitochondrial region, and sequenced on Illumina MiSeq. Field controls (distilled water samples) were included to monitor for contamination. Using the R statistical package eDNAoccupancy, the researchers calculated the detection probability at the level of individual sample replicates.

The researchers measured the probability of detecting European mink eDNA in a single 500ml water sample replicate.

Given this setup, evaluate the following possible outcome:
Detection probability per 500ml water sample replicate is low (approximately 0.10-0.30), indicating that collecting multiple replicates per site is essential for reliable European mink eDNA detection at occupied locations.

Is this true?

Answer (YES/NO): YES